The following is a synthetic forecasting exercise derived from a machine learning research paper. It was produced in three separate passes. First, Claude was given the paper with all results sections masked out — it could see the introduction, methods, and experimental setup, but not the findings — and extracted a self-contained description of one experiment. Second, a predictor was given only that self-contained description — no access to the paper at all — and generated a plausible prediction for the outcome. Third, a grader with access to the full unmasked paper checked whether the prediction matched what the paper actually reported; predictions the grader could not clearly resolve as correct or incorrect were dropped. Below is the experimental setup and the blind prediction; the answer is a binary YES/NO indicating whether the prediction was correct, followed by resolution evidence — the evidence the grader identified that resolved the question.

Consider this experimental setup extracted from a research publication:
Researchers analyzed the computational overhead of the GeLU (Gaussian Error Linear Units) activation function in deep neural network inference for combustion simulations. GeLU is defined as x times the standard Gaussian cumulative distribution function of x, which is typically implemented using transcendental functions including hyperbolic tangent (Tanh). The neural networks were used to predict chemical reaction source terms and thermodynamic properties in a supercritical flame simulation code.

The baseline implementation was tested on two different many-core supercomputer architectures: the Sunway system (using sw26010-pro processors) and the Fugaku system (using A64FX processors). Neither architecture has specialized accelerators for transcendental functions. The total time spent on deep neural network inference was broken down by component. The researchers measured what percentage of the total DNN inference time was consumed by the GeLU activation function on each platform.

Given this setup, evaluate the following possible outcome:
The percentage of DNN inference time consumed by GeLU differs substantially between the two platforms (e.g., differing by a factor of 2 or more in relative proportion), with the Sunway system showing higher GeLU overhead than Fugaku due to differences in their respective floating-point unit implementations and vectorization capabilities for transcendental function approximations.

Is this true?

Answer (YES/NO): NO